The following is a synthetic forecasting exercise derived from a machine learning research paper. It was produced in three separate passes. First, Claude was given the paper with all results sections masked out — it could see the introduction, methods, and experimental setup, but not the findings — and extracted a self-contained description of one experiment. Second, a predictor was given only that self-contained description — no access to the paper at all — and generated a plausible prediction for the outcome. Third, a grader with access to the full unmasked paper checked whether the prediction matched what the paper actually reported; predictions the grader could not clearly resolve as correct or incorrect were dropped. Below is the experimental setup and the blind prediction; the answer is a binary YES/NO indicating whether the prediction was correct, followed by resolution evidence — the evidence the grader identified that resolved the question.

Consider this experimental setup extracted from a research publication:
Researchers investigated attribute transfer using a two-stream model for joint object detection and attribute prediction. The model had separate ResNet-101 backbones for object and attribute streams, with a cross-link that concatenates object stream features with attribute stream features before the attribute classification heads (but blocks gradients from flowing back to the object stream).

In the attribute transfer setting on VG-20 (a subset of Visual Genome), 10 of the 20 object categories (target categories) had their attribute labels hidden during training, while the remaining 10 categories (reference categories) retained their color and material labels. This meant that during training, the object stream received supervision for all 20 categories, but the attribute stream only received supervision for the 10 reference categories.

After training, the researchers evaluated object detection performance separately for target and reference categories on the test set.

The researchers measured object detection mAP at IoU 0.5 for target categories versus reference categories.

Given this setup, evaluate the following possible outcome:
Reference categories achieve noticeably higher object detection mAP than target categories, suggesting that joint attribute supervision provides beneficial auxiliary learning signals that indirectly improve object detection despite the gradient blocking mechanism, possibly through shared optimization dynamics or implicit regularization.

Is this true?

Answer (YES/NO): NO